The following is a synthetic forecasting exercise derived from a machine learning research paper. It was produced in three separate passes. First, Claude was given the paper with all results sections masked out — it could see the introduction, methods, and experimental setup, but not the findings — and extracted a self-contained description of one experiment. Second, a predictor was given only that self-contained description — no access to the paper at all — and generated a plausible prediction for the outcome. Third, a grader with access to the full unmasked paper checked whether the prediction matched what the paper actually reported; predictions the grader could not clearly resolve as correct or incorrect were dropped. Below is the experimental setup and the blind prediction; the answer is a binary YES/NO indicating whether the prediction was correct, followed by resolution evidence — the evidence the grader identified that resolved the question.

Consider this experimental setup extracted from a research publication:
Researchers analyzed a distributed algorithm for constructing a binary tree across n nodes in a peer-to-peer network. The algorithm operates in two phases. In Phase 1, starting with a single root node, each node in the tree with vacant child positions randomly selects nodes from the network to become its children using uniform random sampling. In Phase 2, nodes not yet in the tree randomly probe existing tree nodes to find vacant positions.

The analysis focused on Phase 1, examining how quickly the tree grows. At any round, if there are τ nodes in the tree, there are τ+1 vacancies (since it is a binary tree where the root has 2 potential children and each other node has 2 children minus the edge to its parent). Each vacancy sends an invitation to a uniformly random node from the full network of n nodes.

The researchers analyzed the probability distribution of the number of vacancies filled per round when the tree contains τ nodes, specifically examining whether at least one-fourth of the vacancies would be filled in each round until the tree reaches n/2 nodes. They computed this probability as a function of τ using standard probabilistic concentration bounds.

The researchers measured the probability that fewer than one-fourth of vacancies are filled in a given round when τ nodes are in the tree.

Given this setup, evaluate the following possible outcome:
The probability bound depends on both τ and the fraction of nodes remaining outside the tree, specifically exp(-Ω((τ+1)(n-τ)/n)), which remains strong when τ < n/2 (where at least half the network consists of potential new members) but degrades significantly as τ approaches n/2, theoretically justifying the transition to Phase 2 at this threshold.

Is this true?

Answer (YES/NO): NO